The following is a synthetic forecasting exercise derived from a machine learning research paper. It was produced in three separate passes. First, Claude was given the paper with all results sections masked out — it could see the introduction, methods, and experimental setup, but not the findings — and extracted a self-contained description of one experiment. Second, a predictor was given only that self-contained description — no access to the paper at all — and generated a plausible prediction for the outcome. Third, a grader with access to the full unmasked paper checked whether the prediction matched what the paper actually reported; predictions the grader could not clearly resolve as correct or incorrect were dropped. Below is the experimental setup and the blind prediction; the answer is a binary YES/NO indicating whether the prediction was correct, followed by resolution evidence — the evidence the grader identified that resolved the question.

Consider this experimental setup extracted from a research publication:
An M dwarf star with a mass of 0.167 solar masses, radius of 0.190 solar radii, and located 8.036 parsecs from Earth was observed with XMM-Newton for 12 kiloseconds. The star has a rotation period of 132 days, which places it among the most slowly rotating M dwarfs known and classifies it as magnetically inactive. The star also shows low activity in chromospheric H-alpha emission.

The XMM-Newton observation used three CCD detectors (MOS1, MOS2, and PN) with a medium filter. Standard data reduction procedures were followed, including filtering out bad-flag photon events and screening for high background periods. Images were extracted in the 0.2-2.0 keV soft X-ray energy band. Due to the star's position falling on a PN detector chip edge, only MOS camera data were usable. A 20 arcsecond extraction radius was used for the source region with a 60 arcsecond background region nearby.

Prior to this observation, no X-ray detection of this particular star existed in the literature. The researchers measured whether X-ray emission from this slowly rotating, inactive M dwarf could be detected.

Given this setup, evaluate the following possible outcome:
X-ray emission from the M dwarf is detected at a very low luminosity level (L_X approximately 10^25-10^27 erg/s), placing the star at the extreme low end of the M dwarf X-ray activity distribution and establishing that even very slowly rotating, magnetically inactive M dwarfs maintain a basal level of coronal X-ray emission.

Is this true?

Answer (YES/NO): YES